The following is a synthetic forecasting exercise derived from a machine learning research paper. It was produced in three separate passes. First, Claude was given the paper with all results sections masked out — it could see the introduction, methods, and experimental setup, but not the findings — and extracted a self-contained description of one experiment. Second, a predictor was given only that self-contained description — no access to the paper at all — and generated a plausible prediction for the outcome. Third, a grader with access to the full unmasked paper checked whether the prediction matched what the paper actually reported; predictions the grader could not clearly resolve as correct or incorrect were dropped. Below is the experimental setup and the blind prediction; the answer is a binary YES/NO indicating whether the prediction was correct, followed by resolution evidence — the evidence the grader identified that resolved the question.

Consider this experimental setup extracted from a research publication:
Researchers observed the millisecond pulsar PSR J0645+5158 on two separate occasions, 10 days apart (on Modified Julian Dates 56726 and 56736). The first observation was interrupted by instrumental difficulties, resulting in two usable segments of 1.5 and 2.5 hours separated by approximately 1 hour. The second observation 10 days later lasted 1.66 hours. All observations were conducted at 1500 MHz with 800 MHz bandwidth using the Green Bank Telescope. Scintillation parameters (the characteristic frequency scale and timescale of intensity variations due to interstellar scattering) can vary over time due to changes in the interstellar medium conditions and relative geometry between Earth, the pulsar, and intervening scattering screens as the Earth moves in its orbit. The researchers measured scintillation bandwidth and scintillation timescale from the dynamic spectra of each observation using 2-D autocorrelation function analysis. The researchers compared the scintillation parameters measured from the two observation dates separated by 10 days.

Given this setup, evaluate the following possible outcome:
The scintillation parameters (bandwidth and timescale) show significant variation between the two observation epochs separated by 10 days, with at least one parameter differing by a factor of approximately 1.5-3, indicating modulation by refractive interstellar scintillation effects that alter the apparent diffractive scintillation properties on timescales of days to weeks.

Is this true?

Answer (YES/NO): NO